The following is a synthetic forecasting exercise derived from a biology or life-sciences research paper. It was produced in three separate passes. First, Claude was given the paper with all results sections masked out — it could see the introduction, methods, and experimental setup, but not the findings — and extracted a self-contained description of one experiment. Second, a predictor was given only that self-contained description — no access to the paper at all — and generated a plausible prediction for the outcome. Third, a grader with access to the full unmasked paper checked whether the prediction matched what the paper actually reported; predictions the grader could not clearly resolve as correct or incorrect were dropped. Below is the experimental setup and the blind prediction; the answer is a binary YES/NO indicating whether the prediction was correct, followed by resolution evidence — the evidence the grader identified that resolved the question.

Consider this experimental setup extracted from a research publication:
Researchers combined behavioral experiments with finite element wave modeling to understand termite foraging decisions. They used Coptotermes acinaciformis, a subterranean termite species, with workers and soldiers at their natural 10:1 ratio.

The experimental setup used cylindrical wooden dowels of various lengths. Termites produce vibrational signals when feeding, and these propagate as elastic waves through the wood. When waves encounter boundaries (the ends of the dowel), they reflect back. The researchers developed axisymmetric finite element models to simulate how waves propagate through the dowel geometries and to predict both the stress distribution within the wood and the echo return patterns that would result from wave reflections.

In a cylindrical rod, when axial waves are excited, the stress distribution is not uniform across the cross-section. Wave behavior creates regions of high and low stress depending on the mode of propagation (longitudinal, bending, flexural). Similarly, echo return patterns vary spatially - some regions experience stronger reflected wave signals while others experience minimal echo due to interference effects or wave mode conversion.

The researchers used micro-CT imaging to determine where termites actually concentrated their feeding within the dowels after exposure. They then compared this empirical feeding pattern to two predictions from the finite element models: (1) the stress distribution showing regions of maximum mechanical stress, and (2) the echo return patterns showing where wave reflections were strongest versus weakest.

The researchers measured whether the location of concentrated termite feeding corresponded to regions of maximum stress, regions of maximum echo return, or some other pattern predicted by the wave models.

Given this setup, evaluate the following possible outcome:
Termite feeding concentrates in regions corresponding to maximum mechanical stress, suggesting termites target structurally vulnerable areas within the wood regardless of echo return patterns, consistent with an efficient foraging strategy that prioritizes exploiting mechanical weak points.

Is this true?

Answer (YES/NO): NO